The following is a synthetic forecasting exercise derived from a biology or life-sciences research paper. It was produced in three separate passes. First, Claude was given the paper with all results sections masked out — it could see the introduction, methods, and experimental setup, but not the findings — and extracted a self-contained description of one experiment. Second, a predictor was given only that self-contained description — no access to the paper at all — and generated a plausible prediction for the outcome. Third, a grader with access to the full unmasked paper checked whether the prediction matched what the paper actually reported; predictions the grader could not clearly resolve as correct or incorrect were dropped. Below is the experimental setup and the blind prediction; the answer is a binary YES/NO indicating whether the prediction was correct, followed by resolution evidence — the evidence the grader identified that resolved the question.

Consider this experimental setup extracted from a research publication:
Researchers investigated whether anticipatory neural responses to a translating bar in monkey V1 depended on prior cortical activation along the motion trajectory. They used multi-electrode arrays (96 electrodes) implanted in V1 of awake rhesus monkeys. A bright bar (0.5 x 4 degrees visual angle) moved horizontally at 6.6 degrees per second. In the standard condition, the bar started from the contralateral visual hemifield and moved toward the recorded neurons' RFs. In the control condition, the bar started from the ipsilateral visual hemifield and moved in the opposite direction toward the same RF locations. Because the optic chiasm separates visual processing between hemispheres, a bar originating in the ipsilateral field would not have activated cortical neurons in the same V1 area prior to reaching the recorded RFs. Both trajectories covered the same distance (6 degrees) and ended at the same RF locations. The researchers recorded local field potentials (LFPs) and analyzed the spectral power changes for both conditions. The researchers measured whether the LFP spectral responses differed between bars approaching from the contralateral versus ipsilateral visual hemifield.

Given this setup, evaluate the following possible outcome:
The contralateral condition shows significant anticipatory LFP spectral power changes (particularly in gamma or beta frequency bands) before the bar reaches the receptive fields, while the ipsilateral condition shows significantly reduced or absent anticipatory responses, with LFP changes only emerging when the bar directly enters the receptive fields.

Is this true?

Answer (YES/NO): YES